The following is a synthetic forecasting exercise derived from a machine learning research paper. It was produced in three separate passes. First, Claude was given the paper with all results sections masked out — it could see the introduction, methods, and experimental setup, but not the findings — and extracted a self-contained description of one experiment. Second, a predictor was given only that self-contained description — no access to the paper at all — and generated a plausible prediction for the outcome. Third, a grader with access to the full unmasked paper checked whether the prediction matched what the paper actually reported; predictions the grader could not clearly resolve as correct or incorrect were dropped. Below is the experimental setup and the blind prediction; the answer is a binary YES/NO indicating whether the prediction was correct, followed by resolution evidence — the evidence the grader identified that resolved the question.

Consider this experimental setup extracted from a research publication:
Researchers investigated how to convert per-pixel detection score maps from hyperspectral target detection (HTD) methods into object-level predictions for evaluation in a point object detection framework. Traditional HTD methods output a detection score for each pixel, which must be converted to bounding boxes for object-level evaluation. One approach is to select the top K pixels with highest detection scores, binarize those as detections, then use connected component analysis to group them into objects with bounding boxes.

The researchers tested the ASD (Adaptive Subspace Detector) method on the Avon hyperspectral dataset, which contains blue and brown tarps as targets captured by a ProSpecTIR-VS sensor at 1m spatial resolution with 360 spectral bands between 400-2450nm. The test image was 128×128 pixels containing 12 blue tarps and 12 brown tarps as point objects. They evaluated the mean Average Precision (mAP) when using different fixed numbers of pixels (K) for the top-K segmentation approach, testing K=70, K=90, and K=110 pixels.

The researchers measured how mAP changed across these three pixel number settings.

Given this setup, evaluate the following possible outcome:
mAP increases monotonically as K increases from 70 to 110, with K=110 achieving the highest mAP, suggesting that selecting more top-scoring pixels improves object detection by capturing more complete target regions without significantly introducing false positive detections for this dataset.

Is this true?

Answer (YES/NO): NO